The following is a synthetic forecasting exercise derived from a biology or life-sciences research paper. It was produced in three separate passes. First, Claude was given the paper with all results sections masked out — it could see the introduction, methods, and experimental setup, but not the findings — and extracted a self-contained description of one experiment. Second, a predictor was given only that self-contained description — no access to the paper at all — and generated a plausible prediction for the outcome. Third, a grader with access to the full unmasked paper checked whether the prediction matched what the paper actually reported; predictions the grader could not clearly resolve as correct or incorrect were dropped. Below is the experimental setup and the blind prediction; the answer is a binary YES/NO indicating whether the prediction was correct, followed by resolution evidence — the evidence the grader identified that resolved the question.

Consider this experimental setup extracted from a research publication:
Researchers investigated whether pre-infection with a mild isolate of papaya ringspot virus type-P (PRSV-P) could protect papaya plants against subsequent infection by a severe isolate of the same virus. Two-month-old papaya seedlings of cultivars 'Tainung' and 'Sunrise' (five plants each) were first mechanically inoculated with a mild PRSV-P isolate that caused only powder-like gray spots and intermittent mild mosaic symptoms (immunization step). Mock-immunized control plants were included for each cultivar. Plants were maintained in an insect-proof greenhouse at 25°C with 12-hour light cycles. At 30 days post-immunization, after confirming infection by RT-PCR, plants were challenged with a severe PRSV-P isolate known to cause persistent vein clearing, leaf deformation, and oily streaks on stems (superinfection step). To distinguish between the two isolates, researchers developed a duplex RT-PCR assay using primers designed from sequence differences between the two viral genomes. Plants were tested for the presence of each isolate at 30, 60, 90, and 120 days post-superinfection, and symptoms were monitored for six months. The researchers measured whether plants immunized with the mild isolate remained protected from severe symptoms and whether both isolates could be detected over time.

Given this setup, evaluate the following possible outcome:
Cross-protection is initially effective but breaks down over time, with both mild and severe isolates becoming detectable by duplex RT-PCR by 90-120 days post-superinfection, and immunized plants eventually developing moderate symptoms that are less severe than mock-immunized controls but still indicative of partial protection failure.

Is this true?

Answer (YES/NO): NO